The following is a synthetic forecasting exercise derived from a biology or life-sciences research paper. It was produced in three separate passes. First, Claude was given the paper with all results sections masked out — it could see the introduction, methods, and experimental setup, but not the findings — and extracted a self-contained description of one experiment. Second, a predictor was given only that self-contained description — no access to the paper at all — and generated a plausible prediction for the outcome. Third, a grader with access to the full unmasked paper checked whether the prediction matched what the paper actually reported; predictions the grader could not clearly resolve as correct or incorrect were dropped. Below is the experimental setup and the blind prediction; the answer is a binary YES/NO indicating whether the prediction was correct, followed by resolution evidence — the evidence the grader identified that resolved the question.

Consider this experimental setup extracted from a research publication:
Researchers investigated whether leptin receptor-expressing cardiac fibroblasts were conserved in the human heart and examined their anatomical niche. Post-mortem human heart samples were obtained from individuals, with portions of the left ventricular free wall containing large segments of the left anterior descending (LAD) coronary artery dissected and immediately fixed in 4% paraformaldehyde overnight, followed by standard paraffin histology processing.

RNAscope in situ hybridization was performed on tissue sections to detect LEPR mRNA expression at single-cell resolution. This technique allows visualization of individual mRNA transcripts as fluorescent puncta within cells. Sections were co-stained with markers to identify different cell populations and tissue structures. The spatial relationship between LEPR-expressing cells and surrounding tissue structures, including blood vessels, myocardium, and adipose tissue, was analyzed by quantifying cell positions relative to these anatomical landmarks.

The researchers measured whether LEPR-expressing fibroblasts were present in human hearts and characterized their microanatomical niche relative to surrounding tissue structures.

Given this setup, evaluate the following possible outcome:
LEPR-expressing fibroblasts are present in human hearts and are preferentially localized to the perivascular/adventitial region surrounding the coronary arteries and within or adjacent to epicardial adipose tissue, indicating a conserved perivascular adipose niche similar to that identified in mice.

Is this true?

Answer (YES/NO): YES